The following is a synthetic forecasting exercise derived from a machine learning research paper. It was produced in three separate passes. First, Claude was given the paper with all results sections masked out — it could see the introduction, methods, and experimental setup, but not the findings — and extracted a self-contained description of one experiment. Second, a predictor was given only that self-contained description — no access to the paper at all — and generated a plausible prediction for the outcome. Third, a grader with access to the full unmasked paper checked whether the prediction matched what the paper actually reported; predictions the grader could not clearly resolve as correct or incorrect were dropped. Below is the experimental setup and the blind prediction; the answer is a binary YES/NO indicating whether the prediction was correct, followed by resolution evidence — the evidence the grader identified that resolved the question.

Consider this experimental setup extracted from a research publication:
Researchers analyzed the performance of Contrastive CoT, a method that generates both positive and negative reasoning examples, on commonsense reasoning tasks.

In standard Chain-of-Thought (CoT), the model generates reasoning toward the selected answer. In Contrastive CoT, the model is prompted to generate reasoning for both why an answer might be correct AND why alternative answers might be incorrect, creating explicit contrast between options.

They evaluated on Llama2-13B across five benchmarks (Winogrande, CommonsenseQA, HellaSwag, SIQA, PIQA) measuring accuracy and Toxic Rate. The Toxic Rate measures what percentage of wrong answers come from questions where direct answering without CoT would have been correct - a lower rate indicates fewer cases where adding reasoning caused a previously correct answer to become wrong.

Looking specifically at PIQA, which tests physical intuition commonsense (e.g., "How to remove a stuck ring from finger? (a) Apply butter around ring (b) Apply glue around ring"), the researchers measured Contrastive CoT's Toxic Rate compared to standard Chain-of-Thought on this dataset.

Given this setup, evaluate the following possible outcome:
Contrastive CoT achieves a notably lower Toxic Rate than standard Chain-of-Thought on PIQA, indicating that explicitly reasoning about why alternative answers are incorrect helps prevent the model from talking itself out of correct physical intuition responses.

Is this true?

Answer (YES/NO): NO